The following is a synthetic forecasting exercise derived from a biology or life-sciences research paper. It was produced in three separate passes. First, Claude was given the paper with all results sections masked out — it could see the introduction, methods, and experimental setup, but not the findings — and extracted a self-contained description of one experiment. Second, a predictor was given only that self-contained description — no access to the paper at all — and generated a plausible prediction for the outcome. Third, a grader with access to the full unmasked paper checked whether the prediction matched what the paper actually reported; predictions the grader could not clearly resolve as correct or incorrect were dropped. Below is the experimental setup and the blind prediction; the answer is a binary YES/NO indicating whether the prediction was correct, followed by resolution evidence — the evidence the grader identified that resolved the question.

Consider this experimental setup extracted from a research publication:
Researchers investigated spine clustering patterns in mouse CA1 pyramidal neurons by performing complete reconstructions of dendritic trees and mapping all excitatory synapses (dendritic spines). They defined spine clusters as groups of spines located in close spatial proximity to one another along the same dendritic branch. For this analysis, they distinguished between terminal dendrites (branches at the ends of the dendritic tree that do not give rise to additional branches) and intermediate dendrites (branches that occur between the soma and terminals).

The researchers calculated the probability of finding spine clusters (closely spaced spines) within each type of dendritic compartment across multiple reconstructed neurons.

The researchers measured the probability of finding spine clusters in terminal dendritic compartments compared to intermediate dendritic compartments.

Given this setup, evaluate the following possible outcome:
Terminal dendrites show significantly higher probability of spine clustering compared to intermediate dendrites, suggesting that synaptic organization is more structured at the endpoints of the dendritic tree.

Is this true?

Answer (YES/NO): NO